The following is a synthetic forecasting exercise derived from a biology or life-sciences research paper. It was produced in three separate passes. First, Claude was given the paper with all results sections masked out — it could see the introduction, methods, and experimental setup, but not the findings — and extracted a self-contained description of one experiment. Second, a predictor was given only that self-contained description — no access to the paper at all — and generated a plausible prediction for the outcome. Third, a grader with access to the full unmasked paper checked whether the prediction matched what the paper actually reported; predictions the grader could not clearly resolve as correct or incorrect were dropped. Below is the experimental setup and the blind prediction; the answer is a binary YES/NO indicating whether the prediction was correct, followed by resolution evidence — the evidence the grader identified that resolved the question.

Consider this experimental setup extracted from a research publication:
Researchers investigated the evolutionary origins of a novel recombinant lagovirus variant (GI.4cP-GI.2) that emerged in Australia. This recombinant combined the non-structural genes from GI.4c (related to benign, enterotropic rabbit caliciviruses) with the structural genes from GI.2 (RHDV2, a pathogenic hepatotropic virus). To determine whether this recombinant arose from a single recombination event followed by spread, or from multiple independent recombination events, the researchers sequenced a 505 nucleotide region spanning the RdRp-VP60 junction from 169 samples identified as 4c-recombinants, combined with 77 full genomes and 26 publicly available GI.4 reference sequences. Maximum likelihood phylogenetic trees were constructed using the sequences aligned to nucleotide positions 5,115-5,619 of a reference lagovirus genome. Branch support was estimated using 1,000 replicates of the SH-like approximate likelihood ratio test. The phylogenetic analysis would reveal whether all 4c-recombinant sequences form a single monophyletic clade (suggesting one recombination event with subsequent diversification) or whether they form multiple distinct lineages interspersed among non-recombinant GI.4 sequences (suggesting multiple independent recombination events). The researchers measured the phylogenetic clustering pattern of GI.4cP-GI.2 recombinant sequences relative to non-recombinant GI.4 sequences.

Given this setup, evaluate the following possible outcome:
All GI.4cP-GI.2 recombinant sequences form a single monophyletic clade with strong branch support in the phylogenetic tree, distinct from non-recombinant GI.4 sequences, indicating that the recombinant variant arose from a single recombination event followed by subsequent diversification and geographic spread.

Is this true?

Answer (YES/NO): NO